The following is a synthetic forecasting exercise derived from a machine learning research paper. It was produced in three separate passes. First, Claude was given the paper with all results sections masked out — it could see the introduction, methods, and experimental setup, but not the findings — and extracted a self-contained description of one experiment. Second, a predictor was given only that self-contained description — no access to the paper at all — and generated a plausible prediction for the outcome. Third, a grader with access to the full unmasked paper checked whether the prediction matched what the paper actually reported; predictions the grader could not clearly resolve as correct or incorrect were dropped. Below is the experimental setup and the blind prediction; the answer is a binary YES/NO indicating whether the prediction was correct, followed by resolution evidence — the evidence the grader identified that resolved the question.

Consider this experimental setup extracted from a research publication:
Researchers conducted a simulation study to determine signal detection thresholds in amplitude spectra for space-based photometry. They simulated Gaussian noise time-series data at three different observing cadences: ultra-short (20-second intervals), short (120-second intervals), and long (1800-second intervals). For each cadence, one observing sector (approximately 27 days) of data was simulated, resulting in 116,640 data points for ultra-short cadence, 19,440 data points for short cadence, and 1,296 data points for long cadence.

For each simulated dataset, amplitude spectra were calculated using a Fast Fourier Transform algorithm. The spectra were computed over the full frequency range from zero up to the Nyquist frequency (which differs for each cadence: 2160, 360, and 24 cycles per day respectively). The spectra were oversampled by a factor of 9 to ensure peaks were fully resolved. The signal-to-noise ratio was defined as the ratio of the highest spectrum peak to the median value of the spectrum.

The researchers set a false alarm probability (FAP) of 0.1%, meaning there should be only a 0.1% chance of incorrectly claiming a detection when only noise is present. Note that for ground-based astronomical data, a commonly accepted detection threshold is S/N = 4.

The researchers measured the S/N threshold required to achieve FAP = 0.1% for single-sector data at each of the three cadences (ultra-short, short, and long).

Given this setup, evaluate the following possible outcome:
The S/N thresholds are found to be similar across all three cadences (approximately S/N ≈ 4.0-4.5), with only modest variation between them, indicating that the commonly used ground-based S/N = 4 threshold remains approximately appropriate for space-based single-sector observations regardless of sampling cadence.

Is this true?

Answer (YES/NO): NO